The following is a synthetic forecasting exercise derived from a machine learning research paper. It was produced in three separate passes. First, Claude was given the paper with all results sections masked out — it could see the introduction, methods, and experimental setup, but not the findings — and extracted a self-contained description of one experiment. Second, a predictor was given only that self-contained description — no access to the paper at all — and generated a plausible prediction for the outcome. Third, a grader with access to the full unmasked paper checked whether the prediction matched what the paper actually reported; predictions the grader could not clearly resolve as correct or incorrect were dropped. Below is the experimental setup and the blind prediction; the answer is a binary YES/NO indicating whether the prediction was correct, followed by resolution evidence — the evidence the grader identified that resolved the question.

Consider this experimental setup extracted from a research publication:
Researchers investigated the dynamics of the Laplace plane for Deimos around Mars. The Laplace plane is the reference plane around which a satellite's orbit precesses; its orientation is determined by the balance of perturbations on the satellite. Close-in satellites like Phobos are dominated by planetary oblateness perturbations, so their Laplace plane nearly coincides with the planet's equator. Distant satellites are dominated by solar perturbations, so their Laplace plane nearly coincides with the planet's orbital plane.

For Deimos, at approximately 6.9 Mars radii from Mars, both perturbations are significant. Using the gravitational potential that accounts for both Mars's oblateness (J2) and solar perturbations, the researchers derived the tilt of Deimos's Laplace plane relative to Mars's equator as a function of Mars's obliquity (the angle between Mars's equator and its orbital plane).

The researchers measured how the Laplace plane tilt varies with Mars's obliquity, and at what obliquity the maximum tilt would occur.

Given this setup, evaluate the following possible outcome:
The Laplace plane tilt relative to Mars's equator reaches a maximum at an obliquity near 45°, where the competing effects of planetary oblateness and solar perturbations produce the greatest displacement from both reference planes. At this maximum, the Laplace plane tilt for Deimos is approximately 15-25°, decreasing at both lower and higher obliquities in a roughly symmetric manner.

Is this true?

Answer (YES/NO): NO